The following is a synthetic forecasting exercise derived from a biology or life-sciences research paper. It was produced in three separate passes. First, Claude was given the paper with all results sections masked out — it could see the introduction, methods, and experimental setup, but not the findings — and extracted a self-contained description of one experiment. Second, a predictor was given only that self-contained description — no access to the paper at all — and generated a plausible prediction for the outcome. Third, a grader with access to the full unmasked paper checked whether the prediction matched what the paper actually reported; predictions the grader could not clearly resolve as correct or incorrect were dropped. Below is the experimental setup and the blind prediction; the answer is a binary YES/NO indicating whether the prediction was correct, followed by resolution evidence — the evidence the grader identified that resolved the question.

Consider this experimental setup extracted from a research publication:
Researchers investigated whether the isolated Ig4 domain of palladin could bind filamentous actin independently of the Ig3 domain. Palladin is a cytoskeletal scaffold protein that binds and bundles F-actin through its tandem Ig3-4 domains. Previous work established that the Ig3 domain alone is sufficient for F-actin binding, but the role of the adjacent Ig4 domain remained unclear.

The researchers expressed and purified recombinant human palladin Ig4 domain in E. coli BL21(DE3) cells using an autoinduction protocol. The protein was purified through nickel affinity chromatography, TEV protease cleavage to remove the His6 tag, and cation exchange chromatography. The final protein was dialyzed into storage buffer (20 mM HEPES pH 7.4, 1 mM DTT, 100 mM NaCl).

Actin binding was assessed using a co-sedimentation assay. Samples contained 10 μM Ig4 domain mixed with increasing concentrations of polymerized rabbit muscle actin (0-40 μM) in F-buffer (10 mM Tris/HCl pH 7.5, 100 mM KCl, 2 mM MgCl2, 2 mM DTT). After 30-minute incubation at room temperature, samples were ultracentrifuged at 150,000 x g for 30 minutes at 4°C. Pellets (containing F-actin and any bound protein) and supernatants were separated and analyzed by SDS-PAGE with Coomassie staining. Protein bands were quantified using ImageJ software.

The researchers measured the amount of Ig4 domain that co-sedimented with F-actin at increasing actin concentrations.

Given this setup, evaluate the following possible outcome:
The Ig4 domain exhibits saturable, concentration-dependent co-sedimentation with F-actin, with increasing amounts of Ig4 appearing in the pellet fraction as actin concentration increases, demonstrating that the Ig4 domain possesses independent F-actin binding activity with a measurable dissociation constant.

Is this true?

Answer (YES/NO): NO